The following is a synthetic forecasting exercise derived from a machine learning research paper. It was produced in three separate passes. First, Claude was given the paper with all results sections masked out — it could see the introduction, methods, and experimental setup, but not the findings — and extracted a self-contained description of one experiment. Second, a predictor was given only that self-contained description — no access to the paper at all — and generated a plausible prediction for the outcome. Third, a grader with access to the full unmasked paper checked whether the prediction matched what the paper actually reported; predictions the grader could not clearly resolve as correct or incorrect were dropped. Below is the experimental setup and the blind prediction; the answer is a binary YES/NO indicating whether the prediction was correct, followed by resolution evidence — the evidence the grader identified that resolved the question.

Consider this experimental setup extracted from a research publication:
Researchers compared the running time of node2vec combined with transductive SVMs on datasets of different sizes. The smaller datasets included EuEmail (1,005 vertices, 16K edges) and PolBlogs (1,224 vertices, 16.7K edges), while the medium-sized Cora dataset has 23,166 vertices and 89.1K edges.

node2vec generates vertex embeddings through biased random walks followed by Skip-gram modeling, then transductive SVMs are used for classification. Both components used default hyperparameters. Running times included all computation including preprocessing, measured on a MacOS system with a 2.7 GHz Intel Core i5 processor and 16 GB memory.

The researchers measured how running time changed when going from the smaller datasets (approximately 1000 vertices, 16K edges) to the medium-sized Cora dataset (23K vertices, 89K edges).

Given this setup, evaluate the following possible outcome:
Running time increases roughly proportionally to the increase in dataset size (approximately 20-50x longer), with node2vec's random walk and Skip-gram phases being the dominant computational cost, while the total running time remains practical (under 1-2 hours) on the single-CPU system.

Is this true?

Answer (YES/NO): NO